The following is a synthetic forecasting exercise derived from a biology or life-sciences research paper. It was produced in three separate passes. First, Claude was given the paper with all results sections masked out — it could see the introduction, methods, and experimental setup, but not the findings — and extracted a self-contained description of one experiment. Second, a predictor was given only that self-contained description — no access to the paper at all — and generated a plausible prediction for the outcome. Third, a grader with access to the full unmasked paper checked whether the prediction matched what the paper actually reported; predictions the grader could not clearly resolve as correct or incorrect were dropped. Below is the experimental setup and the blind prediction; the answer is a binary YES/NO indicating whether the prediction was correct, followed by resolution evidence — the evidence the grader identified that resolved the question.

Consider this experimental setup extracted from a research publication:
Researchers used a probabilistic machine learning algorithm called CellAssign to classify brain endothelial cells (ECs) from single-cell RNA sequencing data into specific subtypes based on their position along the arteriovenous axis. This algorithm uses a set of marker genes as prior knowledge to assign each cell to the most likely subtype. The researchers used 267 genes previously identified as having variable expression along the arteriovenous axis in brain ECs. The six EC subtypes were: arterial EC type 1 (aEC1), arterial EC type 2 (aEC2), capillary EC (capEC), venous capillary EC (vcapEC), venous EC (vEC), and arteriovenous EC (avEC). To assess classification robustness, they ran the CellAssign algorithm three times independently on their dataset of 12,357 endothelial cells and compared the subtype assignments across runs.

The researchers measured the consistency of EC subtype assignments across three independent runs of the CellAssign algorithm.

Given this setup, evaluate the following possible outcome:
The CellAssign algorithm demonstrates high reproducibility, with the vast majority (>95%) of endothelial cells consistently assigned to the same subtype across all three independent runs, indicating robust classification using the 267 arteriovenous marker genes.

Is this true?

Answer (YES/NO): NO